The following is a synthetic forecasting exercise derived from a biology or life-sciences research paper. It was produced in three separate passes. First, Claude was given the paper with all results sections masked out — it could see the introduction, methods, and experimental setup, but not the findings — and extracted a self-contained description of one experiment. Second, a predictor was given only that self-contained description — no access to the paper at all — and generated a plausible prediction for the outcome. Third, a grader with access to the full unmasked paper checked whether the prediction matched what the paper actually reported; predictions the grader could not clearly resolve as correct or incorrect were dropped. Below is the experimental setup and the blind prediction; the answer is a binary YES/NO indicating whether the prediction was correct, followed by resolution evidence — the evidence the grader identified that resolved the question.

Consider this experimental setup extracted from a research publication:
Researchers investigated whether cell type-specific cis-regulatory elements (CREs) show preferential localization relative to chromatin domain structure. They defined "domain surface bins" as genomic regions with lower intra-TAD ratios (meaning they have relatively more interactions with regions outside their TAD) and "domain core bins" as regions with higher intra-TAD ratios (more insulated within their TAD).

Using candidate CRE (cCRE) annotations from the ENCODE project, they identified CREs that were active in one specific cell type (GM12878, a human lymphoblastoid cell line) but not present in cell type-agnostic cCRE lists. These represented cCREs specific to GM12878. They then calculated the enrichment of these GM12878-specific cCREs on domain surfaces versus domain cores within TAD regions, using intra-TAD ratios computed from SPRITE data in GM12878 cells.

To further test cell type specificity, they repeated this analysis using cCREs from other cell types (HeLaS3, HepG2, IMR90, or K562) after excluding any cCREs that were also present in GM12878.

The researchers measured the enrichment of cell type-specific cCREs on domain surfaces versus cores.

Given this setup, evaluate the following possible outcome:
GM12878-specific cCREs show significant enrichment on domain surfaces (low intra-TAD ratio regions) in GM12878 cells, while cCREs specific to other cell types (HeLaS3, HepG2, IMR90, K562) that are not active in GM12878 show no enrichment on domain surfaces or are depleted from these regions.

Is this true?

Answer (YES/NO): YES